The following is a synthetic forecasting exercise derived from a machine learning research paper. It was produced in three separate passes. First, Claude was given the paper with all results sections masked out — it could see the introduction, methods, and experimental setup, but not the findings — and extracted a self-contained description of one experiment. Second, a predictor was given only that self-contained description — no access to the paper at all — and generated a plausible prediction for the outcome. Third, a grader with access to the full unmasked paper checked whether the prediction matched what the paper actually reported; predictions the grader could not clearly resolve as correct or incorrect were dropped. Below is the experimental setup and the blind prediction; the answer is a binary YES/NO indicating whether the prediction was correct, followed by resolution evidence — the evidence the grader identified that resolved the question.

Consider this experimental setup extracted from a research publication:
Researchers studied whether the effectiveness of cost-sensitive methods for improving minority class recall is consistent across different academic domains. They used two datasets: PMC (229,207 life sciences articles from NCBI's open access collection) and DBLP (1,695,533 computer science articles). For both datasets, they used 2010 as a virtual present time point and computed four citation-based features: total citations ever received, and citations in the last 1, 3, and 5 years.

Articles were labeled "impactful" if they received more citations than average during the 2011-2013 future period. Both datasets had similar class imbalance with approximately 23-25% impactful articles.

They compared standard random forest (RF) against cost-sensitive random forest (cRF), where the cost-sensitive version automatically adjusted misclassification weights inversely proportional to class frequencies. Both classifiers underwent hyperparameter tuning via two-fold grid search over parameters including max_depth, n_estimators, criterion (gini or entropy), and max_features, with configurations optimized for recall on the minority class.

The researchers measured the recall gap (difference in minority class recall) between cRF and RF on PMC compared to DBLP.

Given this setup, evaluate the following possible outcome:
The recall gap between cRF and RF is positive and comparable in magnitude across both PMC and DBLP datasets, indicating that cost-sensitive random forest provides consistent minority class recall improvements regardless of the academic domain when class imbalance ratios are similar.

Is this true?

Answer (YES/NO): YES